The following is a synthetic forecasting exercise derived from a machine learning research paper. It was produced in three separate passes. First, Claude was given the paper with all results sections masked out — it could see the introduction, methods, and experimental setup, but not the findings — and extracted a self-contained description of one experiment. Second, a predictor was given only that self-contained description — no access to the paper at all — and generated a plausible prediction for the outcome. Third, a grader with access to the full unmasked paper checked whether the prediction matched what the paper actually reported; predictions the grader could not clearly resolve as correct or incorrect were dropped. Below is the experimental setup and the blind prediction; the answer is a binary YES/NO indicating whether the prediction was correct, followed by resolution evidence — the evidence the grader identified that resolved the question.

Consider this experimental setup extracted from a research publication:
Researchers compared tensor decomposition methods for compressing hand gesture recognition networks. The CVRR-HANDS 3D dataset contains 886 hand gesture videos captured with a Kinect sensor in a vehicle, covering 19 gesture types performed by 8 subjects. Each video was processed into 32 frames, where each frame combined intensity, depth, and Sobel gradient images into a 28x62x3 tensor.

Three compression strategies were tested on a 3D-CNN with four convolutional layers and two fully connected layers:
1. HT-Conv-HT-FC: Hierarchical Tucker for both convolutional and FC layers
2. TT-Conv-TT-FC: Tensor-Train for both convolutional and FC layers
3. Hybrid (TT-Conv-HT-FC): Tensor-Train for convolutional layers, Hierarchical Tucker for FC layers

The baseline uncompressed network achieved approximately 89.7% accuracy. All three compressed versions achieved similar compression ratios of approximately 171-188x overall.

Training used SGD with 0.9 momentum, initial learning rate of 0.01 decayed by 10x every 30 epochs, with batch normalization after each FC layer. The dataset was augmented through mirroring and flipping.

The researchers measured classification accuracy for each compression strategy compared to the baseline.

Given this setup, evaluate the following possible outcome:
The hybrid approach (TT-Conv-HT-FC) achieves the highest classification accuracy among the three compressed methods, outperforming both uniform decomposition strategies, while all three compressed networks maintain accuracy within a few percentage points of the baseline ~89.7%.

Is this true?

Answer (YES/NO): YES